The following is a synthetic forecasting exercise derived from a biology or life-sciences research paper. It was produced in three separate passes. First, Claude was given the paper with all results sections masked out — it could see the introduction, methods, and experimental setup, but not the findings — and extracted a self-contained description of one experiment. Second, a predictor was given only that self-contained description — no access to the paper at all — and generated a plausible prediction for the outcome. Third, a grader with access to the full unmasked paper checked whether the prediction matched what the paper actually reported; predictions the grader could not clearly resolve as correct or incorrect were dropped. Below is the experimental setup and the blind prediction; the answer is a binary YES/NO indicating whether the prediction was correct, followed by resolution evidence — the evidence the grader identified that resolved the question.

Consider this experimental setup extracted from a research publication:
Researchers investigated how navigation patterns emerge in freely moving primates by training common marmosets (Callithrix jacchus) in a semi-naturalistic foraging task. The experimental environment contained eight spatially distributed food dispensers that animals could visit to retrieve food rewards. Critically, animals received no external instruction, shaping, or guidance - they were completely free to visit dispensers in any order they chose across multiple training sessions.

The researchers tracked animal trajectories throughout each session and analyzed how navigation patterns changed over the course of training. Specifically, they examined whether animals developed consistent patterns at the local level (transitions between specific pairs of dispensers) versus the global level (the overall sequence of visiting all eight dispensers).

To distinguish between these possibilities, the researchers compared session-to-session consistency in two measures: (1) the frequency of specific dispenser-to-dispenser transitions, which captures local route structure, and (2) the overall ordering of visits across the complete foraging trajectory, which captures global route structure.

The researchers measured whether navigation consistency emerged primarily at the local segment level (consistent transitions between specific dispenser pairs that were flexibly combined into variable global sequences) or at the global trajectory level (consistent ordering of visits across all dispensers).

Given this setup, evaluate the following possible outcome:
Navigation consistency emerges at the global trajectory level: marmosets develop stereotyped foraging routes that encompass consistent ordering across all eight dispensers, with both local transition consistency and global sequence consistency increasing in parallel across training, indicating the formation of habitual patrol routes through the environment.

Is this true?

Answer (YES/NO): NO